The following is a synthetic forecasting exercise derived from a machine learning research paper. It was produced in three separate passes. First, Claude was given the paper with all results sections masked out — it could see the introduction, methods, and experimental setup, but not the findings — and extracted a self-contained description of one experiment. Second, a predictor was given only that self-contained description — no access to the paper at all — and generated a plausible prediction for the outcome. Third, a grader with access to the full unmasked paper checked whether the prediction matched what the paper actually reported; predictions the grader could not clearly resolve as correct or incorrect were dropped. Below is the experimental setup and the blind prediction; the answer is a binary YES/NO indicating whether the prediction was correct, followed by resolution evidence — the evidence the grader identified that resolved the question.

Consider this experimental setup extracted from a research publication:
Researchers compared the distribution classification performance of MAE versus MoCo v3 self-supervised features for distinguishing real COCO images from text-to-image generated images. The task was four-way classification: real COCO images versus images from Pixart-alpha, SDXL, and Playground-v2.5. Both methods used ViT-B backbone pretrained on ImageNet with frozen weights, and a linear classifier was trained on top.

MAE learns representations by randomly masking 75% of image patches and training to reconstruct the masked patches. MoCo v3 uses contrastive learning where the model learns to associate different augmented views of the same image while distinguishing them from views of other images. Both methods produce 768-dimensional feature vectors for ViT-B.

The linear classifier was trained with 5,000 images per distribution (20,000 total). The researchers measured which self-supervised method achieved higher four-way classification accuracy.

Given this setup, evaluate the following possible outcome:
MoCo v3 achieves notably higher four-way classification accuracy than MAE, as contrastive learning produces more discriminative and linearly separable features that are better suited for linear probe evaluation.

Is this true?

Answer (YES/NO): YES